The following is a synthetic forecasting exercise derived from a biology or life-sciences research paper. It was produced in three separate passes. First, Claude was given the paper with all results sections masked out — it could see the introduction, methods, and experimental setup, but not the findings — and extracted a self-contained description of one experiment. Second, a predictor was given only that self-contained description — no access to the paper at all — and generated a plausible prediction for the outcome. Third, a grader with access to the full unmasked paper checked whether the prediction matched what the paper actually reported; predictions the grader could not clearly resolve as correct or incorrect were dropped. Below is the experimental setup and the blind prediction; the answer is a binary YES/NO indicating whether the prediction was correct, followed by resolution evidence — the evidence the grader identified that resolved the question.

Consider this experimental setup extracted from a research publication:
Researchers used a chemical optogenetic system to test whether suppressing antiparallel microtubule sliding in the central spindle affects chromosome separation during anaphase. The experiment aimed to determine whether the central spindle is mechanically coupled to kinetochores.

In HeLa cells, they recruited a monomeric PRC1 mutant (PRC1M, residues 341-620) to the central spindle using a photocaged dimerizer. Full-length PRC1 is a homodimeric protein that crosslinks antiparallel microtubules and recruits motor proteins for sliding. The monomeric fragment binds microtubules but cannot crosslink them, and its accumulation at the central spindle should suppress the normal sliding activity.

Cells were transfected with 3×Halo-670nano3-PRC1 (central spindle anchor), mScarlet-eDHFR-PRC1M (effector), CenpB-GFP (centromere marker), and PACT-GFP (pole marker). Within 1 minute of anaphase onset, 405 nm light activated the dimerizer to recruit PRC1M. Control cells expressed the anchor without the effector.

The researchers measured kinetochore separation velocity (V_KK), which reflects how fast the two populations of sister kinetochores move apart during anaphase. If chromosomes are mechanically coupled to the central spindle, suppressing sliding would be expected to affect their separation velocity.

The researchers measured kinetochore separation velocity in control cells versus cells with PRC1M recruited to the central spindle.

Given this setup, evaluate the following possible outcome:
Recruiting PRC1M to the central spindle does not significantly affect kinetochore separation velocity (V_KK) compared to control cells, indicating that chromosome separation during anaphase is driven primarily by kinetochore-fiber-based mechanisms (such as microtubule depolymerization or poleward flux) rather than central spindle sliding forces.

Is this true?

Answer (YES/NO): NO